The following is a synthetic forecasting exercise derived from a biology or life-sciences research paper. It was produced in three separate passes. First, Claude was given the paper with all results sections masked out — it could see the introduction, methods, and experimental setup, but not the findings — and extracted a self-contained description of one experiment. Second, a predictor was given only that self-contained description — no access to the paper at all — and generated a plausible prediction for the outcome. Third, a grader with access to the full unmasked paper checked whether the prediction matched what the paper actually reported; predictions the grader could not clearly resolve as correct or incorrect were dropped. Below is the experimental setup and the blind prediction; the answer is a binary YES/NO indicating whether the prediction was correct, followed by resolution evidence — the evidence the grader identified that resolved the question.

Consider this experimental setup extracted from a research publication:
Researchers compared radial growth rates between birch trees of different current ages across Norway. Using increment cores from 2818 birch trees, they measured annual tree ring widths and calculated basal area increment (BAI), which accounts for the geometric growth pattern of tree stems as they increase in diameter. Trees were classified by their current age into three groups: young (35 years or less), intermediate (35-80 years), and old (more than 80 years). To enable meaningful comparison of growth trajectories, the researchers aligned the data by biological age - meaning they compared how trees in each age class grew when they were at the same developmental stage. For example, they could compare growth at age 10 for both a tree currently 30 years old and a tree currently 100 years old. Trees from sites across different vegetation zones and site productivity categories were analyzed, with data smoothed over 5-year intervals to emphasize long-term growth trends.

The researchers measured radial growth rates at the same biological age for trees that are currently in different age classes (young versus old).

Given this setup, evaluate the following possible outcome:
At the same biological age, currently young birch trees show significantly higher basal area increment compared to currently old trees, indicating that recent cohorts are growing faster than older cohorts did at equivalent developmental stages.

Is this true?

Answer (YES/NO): YES